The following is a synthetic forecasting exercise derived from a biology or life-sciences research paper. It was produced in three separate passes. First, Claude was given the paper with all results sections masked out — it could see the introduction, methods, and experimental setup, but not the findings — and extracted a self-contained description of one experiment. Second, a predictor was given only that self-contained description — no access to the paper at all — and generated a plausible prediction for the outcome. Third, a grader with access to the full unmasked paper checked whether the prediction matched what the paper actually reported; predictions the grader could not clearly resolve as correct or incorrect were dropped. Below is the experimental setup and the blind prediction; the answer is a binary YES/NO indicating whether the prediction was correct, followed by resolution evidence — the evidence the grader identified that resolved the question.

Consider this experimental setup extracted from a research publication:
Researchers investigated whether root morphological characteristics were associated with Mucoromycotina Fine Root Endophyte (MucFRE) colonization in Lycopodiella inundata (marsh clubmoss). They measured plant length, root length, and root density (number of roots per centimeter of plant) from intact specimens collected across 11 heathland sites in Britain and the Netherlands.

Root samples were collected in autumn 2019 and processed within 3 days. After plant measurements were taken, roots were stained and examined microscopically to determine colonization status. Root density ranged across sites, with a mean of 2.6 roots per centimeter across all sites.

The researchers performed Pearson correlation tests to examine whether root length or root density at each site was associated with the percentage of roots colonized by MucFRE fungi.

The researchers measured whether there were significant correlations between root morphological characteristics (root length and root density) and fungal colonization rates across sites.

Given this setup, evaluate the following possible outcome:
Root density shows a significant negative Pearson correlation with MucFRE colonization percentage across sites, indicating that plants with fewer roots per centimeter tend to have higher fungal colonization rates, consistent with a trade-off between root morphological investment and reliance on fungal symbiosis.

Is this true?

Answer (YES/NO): NO